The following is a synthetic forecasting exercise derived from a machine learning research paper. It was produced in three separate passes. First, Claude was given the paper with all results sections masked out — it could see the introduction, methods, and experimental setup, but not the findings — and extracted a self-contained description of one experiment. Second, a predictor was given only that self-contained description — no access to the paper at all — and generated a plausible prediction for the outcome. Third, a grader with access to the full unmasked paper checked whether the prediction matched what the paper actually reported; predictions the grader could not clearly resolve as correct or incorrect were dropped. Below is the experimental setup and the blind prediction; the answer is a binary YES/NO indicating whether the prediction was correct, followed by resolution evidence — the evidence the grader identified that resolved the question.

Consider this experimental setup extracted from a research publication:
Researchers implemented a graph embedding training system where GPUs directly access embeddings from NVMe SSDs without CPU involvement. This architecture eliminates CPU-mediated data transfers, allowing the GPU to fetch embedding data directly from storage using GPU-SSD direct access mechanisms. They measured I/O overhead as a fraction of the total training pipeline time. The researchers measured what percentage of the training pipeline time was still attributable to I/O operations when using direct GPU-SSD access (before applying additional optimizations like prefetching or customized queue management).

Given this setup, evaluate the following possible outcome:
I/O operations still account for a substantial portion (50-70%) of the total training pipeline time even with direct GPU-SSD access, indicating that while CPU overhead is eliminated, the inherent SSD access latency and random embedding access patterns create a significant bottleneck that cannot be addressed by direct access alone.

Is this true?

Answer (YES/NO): NO